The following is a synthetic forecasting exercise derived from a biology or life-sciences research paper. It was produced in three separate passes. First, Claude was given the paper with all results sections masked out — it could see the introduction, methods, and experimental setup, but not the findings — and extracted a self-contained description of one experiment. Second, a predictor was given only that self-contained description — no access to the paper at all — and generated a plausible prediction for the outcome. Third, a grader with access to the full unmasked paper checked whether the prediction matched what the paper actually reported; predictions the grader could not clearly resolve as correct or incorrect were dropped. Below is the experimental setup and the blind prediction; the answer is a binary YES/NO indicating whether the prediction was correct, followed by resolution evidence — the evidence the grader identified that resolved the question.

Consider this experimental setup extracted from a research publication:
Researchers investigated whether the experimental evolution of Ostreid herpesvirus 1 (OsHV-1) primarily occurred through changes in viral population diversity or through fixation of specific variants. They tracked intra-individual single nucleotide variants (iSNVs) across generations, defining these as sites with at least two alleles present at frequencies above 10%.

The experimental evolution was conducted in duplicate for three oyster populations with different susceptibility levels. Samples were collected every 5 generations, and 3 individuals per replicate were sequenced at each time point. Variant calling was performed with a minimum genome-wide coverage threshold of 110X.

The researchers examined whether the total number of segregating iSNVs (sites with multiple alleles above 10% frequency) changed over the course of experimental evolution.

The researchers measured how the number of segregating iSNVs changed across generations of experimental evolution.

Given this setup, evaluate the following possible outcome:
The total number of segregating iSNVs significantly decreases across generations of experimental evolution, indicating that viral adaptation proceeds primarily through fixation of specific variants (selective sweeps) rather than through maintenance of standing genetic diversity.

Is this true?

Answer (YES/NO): YES